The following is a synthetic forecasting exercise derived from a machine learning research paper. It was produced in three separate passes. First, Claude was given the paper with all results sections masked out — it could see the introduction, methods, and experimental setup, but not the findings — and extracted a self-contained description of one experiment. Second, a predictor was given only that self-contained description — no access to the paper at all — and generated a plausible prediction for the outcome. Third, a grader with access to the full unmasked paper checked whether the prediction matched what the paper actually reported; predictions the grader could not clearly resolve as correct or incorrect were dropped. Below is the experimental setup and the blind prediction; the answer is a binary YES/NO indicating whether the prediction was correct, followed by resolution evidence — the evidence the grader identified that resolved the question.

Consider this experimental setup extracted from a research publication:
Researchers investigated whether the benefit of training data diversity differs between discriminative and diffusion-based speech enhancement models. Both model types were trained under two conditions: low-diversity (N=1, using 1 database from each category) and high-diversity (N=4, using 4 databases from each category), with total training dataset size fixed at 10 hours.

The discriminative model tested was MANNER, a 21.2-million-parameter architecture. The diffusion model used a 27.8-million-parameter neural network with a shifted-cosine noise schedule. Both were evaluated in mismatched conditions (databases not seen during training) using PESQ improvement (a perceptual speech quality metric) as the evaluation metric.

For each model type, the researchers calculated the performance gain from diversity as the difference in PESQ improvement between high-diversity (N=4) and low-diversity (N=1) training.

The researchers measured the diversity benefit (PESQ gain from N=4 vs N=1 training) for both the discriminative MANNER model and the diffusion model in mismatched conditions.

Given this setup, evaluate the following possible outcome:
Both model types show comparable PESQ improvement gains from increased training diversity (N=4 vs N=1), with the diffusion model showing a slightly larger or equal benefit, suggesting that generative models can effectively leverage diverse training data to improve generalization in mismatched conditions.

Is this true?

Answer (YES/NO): YES